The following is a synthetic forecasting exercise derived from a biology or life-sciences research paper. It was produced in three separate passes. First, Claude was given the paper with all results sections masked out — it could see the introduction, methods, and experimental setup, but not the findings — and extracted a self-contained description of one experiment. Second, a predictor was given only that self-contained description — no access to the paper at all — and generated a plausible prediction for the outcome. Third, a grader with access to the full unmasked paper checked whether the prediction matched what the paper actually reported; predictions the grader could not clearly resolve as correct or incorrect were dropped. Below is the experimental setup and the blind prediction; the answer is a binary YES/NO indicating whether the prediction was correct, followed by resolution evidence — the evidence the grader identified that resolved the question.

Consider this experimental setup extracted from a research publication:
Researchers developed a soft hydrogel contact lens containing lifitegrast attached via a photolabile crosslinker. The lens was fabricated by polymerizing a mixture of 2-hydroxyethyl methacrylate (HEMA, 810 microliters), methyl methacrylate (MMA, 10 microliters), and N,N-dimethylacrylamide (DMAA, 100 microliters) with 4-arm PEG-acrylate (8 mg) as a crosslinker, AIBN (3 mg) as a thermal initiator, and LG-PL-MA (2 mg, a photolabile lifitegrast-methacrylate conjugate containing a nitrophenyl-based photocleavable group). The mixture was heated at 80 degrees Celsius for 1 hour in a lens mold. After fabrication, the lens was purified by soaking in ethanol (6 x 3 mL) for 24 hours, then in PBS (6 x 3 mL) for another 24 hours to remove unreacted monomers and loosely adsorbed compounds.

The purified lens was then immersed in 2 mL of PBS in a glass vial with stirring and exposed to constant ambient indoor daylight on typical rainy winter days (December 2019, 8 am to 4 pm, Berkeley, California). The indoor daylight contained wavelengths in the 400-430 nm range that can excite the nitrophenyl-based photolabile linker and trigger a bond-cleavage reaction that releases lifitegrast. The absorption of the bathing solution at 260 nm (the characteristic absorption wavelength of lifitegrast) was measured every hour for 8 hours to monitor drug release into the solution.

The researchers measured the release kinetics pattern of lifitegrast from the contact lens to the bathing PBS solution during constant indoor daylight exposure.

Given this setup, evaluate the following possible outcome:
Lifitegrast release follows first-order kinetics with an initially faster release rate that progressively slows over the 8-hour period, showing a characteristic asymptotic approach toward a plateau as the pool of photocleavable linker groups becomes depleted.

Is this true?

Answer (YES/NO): NO